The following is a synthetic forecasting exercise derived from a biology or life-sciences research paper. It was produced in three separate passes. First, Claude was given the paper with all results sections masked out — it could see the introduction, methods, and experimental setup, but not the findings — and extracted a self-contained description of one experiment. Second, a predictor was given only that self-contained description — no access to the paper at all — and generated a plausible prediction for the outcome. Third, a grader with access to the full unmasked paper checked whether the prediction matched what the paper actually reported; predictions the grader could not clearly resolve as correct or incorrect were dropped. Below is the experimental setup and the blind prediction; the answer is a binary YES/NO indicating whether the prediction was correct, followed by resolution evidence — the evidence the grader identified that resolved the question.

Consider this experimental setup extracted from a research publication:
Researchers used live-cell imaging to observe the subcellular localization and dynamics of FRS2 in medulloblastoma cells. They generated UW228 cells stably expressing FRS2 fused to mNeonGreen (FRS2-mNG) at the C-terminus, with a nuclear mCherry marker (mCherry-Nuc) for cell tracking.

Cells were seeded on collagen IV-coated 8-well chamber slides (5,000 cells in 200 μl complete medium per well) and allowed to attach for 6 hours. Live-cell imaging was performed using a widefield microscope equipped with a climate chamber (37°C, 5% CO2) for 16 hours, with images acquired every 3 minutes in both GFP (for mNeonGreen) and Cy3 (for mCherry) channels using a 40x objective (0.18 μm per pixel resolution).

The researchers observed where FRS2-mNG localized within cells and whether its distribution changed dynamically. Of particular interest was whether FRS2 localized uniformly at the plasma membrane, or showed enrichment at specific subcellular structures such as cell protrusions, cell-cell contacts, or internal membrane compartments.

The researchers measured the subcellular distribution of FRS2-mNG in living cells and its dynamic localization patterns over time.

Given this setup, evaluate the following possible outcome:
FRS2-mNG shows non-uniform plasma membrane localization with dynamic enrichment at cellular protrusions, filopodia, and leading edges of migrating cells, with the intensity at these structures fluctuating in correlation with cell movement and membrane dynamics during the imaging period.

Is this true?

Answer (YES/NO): NO